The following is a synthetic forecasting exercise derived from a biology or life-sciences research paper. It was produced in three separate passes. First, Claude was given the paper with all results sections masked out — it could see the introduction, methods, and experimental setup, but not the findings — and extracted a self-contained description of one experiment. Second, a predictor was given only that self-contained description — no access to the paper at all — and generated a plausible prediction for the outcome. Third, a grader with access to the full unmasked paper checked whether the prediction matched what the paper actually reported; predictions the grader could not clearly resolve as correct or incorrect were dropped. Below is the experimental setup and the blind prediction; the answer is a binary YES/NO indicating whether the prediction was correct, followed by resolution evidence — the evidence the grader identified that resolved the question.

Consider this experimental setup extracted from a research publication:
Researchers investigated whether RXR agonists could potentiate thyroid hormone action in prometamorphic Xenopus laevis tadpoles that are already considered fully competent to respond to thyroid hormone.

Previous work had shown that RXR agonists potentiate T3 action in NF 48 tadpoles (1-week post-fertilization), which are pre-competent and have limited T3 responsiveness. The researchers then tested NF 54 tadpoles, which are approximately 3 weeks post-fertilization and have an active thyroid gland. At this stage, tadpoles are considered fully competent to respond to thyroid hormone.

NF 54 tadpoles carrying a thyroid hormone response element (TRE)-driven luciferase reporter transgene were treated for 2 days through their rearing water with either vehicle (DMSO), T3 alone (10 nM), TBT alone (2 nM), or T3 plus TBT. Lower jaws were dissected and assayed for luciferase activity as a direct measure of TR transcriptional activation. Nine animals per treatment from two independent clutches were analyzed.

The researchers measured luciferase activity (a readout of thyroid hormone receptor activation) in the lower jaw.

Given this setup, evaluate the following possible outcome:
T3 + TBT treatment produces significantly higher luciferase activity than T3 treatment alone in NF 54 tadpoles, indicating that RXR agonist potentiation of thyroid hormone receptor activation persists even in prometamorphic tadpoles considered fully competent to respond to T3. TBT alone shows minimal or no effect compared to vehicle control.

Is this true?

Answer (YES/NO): YES